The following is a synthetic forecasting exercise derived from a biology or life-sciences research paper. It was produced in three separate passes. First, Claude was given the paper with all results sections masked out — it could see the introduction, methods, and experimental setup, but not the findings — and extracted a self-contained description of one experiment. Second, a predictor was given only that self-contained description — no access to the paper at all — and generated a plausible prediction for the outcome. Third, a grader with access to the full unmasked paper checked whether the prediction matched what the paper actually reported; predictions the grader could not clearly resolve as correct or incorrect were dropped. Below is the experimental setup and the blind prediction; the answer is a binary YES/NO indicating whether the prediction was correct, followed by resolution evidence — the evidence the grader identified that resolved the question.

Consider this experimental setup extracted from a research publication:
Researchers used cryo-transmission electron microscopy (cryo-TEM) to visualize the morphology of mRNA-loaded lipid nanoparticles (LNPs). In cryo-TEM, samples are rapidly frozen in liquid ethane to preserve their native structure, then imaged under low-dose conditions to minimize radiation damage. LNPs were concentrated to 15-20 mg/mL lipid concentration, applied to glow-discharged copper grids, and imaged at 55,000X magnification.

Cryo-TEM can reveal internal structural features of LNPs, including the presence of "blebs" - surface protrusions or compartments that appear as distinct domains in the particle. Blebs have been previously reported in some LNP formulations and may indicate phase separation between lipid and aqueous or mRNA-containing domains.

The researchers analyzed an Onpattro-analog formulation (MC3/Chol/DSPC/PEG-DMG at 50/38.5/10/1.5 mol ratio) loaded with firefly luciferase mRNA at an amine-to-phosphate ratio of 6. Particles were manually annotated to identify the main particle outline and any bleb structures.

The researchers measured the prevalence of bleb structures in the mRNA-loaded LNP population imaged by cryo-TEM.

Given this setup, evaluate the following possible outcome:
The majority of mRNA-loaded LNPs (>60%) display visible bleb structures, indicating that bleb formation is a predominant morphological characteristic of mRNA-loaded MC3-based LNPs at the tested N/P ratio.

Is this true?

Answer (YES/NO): NO